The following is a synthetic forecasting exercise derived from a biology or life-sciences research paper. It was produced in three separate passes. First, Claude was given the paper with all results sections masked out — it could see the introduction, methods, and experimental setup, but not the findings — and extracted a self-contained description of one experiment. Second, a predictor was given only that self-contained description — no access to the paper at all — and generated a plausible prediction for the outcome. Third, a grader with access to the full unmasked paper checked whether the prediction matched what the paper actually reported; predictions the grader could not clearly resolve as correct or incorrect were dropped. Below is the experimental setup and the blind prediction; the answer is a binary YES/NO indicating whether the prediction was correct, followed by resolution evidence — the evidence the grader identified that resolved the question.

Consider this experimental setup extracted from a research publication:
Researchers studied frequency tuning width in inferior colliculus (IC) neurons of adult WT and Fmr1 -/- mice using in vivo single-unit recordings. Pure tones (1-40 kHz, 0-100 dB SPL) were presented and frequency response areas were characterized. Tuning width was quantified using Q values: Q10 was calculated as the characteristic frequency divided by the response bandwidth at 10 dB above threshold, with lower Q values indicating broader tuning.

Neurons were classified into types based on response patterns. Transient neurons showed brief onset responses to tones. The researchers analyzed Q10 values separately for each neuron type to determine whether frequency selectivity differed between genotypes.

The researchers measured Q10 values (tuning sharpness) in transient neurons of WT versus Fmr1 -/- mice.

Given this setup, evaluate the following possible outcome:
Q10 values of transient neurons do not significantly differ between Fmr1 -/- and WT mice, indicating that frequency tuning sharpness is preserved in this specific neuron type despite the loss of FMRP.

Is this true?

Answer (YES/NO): NO